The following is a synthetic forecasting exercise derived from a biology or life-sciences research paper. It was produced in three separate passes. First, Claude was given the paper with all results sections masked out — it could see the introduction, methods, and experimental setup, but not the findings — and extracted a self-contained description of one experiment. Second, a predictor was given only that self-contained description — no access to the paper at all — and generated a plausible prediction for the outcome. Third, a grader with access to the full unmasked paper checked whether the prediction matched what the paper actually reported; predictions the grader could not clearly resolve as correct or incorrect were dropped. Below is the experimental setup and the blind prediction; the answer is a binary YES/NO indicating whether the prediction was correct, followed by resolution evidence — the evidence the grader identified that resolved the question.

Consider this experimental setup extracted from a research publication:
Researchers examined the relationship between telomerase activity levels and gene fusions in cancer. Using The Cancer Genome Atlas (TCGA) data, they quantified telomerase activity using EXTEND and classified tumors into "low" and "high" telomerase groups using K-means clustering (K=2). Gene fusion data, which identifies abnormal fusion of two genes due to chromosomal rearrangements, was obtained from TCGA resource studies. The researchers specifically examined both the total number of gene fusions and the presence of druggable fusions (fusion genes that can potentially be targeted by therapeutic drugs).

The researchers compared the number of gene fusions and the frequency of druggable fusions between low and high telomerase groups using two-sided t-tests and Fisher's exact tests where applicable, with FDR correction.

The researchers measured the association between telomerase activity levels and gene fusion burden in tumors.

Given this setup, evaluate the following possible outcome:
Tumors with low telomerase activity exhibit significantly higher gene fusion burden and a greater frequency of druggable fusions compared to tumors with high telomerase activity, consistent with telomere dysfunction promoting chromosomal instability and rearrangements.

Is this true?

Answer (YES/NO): NO